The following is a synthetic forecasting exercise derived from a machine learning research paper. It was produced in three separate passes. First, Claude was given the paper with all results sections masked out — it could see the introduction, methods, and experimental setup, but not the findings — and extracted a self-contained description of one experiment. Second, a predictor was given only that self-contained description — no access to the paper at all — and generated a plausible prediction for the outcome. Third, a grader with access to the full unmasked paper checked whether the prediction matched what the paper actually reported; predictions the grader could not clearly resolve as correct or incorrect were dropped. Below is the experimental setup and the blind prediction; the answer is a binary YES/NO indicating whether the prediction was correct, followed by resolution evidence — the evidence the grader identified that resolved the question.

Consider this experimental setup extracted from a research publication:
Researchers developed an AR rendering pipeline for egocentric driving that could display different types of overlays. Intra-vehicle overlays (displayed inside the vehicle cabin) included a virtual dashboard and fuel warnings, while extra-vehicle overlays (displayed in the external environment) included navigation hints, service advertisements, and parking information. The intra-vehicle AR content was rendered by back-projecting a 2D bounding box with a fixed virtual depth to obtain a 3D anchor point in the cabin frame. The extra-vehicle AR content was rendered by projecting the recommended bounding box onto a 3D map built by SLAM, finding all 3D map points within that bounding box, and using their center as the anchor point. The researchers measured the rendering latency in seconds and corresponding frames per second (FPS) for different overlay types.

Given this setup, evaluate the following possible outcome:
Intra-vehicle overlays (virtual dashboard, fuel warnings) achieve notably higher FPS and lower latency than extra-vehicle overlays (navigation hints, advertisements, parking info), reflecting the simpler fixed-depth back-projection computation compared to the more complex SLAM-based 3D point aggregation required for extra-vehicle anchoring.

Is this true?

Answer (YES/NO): YES